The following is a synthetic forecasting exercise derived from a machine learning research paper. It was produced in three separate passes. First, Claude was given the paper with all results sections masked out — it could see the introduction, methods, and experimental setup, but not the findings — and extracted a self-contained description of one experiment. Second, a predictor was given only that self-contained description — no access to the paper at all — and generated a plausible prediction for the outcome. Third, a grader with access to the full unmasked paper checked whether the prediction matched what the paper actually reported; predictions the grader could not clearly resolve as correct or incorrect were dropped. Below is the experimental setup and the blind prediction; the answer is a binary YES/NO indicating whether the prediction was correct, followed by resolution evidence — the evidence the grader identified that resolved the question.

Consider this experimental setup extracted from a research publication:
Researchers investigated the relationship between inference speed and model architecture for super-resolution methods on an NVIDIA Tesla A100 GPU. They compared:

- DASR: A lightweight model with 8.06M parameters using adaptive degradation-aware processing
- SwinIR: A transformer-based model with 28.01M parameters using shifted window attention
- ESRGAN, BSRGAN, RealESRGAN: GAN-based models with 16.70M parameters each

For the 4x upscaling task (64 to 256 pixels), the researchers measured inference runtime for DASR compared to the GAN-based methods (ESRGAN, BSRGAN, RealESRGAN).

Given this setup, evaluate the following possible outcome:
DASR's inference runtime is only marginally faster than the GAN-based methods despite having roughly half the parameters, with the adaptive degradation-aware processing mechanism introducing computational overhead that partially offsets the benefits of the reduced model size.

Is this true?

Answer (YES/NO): NO